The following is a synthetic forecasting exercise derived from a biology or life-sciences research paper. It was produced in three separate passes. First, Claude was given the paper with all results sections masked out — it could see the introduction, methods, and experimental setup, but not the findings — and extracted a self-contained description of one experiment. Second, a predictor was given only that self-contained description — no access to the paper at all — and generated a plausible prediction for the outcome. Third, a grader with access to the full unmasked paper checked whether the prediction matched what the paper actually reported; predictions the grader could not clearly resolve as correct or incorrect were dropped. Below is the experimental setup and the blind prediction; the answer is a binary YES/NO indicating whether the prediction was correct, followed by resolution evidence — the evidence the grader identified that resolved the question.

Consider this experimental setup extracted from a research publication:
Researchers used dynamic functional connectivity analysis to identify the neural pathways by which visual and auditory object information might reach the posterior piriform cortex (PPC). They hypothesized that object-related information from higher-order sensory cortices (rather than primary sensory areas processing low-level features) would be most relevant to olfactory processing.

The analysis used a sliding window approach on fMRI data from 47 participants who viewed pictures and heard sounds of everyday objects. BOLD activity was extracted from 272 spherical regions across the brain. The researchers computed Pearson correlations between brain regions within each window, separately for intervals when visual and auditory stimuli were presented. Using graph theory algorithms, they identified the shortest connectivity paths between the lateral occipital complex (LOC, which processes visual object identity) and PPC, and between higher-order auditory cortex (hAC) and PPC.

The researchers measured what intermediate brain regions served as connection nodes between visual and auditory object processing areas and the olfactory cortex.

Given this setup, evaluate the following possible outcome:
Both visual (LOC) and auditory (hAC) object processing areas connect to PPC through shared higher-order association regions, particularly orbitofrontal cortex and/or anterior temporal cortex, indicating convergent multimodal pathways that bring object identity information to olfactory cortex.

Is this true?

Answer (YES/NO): NO